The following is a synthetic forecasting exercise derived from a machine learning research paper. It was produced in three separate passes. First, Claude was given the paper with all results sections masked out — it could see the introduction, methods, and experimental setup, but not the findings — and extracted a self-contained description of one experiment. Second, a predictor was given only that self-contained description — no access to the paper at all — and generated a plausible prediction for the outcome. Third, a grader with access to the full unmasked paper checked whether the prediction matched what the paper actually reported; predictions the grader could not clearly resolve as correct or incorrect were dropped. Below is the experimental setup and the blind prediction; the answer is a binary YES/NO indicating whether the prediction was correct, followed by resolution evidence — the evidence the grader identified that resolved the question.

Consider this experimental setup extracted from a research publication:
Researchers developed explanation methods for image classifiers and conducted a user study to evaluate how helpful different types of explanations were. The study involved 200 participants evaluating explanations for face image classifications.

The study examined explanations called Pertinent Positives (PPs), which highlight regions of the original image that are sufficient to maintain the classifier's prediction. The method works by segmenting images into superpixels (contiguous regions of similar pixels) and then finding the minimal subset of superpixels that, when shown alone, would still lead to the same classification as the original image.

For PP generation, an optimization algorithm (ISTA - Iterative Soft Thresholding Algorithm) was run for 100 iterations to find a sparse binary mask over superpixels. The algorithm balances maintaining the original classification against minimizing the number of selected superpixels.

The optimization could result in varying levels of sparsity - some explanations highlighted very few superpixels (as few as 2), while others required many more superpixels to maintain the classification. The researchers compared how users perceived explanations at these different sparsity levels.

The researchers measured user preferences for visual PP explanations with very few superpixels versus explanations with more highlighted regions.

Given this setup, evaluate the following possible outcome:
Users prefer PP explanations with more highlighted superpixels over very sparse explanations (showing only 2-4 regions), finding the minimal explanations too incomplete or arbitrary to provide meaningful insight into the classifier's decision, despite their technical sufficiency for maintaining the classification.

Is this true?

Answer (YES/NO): YES